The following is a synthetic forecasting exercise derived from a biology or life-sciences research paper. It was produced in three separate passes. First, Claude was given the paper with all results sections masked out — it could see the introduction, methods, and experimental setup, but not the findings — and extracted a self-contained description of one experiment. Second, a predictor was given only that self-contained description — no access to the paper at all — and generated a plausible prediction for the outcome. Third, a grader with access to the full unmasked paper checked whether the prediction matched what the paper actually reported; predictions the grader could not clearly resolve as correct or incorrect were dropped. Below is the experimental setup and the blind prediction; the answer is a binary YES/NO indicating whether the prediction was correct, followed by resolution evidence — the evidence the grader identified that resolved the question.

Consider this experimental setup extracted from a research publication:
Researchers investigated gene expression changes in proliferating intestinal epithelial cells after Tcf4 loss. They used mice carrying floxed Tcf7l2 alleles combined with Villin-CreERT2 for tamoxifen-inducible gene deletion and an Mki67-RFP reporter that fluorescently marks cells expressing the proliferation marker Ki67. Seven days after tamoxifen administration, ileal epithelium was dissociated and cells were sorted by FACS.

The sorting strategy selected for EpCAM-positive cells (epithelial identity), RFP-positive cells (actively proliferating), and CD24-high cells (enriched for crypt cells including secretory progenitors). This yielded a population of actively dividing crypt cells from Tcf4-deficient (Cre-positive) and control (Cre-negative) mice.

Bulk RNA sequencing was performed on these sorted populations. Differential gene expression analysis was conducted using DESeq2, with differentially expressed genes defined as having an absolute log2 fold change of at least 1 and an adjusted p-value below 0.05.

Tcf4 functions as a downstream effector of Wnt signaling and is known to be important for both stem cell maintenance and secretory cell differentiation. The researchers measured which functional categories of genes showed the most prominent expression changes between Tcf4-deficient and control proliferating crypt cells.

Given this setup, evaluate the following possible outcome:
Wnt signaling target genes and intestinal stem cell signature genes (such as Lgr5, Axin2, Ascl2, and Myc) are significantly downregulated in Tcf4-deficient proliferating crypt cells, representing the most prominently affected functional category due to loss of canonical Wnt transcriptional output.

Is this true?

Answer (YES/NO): NO